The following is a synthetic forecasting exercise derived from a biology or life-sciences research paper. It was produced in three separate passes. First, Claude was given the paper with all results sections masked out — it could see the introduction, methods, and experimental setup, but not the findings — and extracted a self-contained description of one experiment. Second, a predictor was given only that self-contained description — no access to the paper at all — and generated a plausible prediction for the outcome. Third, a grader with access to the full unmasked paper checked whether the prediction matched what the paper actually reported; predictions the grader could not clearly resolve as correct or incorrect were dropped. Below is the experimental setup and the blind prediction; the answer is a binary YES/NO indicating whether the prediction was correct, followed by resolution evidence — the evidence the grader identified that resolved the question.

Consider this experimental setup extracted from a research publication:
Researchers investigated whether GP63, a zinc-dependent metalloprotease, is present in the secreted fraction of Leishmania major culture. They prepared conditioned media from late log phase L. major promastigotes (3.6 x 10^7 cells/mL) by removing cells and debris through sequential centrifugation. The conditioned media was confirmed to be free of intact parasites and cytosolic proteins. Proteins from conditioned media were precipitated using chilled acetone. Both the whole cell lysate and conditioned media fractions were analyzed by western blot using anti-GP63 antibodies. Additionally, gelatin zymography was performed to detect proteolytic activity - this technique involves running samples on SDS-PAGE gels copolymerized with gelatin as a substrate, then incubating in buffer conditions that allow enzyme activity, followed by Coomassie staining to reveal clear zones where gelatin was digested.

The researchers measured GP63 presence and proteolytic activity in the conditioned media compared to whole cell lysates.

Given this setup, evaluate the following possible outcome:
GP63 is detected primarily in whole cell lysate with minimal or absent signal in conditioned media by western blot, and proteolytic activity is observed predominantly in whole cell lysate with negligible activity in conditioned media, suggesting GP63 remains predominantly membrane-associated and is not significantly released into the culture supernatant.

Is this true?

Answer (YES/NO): NO